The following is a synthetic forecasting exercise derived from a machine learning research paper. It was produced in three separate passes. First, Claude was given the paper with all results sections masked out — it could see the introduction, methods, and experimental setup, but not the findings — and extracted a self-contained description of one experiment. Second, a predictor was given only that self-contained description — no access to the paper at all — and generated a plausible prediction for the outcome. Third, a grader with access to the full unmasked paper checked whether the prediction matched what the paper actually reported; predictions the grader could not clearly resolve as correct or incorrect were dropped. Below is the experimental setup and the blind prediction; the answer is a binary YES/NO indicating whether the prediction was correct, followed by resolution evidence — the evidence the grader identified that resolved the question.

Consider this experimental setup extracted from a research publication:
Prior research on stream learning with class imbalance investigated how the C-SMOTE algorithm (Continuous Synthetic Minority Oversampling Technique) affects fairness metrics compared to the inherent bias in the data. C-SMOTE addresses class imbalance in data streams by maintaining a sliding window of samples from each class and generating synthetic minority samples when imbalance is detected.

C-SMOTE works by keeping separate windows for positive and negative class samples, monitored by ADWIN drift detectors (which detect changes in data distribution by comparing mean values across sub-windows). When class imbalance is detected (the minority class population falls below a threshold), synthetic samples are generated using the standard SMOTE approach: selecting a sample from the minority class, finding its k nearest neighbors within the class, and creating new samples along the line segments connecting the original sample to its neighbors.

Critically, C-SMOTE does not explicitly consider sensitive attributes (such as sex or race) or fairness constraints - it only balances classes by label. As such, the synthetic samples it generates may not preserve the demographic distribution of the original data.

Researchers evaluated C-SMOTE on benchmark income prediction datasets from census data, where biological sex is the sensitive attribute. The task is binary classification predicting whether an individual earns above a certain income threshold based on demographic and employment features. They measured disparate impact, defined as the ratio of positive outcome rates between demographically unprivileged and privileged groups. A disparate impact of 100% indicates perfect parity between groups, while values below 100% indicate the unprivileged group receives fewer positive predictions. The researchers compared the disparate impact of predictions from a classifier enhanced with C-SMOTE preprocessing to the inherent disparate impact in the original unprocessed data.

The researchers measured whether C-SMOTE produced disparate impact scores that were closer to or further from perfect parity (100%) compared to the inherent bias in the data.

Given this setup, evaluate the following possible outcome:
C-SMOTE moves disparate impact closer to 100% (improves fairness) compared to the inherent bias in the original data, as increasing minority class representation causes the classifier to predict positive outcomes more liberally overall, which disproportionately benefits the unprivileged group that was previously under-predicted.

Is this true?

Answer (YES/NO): YES